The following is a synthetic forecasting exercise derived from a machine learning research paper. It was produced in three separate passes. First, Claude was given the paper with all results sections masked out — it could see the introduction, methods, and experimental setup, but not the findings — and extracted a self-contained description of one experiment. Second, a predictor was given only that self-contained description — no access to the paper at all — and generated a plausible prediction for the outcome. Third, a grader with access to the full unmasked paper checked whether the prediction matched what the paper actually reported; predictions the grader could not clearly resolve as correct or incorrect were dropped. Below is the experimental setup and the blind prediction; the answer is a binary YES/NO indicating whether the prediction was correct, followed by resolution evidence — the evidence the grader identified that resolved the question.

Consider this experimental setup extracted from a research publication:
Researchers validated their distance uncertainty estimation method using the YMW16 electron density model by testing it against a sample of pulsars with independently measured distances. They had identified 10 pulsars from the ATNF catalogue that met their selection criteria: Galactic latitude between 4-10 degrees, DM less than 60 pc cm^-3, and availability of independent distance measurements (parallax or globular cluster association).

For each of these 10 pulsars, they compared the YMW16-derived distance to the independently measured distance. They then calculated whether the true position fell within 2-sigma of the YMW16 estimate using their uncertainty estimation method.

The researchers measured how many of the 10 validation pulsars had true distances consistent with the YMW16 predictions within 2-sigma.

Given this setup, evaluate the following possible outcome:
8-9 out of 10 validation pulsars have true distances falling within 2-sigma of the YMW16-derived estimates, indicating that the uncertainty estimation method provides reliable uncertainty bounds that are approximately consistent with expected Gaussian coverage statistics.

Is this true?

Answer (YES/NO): YES